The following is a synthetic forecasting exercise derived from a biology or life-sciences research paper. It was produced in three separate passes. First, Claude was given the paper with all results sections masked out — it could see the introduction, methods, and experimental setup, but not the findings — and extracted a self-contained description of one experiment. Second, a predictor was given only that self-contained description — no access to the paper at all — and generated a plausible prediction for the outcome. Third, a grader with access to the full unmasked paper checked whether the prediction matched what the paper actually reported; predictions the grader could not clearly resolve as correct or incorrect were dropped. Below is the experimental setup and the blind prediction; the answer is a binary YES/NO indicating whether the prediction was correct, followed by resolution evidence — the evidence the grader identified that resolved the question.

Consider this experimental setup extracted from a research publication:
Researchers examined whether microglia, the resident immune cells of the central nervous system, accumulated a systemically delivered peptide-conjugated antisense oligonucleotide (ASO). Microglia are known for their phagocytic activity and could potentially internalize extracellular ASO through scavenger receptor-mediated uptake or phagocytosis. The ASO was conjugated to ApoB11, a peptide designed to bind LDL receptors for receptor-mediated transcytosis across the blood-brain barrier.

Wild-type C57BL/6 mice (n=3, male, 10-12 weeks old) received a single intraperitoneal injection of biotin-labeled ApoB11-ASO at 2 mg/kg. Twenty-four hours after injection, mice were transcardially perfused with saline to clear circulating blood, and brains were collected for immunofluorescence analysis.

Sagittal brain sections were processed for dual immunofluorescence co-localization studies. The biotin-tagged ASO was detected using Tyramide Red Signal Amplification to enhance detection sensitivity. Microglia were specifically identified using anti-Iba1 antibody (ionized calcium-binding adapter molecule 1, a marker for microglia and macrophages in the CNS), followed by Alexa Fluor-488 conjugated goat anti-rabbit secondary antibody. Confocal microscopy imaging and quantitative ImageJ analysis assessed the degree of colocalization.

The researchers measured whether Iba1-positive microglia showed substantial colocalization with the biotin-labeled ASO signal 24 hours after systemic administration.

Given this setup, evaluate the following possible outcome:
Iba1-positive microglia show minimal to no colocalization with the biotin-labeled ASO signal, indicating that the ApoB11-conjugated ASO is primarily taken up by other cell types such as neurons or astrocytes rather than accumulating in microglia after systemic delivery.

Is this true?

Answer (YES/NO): YES